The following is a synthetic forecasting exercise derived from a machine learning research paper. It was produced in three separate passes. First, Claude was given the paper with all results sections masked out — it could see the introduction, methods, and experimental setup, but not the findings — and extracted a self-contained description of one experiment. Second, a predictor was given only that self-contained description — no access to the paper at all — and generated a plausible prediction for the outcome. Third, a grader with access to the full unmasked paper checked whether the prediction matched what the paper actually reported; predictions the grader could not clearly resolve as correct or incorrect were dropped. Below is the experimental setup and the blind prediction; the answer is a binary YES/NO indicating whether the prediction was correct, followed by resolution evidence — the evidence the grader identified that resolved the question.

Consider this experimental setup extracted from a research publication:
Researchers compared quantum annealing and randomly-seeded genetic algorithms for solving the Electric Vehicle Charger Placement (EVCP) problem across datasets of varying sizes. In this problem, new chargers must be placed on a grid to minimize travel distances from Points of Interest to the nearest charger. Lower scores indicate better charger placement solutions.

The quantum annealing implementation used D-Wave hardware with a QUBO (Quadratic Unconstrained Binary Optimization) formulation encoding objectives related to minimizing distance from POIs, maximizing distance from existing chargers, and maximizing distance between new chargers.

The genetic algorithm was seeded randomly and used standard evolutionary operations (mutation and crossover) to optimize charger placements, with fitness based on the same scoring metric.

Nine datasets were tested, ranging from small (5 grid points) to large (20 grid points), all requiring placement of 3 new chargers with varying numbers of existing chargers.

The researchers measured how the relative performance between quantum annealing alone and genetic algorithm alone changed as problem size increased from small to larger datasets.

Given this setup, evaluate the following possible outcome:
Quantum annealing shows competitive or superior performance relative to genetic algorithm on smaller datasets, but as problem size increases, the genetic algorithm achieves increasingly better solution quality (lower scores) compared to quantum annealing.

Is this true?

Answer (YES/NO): NO